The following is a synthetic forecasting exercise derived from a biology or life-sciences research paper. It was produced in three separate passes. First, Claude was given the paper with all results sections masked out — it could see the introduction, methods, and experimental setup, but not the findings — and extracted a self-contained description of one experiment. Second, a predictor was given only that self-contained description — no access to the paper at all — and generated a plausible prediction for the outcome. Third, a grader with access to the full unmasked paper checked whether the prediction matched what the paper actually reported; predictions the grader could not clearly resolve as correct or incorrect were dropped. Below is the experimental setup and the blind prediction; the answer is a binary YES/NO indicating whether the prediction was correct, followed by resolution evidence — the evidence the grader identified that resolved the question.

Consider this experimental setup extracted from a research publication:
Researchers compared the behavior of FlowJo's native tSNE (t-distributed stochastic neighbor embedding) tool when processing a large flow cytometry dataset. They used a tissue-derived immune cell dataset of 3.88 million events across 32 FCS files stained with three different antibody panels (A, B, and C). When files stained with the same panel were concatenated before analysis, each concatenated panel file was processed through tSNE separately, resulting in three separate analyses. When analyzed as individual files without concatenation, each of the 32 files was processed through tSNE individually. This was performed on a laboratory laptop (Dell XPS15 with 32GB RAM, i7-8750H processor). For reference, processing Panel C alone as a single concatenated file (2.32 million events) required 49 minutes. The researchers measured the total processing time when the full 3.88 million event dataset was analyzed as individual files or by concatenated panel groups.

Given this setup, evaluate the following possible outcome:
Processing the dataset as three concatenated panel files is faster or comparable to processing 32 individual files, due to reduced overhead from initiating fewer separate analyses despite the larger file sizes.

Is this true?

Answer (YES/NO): YES